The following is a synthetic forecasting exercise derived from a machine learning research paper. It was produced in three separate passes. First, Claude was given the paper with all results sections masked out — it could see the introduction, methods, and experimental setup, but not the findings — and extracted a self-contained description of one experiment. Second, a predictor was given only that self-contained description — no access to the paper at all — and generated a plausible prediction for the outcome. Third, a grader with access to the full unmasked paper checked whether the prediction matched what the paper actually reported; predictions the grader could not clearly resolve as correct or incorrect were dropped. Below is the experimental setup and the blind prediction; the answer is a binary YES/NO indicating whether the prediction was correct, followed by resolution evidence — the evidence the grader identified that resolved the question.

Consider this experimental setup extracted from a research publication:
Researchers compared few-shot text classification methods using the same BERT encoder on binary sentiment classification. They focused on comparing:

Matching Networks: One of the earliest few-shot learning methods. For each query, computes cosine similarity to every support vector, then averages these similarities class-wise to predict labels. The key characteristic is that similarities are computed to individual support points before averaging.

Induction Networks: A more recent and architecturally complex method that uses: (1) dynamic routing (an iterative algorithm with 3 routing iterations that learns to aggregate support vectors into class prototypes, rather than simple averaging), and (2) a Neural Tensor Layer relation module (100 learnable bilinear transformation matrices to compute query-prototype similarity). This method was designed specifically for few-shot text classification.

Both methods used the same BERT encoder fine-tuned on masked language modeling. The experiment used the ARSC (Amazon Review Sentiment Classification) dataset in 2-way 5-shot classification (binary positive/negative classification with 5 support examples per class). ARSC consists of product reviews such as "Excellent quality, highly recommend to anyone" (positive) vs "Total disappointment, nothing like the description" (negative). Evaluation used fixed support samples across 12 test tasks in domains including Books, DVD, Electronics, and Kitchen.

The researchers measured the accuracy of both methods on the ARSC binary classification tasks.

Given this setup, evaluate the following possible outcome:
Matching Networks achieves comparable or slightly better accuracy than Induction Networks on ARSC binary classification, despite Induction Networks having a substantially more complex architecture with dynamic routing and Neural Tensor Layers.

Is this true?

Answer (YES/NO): YES